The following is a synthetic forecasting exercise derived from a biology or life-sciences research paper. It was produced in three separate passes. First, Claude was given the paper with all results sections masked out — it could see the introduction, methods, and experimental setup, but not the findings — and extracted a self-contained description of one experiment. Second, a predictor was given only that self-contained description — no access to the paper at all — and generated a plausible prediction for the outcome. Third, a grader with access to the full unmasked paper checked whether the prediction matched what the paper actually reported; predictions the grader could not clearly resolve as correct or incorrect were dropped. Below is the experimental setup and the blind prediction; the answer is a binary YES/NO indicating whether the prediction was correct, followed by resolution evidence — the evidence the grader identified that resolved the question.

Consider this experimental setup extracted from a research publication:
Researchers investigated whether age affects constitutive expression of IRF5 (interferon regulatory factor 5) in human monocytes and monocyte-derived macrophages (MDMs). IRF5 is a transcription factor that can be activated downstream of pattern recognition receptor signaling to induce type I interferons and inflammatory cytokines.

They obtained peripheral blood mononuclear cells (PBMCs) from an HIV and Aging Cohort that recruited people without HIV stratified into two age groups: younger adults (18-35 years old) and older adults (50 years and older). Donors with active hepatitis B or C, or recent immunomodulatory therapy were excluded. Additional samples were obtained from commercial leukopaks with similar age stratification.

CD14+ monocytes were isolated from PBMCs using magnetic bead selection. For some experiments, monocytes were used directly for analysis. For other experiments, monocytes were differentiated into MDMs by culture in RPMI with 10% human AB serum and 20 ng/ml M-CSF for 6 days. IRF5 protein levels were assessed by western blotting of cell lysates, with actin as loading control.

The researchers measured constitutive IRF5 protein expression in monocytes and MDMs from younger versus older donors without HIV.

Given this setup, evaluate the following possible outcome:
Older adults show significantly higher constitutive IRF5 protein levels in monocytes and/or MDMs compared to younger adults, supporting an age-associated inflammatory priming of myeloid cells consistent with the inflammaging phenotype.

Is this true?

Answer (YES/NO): YES